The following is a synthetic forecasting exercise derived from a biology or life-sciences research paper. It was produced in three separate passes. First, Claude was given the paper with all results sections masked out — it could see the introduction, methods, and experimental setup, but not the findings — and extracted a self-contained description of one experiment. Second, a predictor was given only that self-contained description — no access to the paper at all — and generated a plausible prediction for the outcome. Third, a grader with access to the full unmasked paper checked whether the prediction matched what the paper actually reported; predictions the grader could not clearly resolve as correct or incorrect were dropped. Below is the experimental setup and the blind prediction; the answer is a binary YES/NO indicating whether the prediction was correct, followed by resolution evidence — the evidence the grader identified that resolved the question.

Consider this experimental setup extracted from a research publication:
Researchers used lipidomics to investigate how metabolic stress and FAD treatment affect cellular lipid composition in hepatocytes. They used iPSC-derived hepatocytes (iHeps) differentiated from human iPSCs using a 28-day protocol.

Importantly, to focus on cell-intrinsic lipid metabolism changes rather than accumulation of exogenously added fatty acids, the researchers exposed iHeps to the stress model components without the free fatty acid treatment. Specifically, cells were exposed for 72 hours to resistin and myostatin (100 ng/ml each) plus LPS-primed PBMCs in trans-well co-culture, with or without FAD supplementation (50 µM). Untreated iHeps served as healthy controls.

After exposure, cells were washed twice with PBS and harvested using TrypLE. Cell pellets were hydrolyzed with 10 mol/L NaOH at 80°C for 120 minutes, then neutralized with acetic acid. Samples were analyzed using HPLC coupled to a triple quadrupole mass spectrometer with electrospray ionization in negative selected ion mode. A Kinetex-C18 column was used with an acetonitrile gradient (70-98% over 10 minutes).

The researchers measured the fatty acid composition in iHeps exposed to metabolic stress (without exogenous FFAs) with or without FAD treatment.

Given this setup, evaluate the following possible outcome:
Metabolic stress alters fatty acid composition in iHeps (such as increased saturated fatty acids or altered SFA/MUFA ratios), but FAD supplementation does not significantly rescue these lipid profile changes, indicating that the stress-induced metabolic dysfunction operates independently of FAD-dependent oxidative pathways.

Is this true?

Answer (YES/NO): NO